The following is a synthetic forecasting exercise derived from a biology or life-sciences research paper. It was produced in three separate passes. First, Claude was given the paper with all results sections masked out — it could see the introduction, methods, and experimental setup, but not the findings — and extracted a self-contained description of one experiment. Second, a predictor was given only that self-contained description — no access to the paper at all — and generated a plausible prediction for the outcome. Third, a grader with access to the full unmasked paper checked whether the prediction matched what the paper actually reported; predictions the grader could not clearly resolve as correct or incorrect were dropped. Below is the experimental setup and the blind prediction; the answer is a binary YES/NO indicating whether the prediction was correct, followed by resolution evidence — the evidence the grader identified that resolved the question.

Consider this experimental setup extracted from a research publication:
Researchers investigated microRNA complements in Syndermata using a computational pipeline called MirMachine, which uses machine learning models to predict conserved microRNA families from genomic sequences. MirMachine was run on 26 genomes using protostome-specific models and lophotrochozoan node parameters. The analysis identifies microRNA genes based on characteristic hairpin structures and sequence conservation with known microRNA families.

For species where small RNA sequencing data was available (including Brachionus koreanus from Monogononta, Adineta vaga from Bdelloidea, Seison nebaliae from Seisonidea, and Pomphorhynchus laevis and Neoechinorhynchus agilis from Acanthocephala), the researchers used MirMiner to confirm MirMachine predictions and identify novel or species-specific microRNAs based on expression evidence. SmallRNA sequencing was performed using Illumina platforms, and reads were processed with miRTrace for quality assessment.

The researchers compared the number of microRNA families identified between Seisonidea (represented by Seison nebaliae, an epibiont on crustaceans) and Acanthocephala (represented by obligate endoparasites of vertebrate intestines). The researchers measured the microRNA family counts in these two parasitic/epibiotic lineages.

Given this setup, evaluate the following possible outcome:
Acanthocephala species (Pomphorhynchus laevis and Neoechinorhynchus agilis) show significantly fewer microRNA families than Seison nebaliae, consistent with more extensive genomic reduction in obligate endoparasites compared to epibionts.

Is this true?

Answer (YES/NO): YES